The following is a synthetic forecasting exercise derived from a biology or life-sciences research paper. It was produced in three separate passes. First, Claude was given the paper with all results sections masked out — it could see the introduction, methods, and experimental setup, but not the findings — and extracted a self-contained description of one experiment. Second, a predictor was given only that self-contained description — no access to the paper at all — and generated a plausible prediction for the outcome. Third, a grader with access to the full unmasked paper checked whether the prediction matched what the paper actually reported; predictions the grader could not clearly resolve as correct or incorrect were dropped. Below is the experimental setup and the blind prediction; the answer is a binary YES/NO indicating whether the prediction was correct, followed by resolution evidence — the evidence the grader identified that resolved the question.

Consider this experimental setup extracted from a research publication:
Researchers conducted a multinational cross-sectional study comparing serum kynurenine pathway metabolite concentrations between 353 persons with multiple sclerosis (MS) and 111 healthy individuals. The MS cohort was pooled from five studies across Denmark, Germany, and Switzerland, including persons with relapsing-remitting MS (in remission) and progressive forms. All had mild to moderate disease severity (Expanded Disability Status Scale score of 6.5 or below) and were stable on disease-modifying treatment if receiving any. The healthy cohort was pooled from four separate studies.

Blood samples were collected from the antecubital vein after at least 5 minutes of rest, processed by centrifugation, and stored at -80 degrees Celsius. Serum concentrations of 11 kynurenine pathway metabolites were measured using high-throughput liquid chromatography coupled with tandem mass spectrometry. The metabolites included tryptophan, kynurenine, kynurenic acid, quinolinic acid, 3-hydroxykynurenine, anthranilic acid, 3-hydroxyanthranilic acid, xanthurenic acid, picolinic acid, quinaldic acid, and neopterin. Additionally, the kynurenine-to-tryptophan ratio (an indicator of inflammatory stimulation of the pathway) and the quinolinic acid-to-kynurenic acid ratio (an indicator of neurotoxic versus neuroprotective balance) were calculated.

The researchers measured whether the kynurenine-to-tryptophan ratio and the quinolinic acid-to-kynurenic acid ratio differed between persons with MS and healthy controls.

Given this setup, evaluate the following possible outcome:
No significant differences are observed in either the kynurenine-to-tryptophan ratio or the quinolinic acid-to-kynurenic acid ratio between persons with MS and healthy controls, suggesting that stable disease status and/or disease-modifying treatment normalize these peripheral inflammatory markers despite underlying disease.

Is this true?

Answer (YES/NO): NO